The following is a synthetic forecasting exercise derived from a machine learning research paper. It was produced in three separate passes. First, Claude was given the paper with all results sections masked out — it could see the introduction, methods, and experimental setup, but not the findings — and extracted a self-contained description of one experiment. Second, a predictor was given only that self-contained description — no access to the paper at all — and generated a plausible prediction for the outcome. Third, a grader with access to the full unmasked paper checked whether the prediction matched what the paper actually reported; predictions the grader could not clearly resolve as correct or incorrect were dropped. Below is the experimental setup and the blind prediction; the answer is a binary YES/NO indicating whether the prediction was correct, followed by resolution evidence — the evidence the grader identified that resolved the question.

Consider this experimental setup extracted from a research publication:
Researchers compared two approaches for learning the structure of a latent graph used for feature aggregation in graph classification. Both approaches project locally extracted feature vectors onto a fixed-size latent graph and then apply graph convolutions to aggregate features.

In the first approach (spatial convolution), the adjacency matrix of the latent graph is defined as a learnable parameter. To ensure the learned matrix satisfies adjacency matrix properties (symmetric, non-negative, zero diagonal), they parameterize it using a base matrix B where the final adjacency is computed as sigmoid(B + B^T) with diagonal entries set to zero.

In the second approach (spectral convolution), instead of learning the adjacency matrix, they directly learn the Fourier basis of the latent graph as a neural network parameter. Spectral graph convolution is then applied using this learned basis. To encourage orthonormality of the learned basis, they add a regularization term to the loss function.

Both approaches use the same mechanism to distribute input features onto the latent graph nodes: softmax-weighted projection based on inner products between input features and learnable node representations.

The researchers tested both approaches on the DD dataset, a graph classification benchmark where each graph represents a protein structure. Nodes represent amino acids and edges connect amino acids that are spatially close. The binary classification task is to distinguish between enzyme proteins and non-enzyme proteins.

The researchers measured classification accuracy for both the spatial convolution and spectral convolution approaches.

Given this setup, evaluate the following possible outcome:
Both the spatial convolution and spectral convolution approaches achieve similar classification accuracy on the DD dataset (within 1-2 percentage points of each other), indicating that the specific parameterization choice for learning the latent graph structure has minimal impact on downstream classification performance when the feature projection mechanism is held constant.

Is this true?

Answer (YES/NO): YES